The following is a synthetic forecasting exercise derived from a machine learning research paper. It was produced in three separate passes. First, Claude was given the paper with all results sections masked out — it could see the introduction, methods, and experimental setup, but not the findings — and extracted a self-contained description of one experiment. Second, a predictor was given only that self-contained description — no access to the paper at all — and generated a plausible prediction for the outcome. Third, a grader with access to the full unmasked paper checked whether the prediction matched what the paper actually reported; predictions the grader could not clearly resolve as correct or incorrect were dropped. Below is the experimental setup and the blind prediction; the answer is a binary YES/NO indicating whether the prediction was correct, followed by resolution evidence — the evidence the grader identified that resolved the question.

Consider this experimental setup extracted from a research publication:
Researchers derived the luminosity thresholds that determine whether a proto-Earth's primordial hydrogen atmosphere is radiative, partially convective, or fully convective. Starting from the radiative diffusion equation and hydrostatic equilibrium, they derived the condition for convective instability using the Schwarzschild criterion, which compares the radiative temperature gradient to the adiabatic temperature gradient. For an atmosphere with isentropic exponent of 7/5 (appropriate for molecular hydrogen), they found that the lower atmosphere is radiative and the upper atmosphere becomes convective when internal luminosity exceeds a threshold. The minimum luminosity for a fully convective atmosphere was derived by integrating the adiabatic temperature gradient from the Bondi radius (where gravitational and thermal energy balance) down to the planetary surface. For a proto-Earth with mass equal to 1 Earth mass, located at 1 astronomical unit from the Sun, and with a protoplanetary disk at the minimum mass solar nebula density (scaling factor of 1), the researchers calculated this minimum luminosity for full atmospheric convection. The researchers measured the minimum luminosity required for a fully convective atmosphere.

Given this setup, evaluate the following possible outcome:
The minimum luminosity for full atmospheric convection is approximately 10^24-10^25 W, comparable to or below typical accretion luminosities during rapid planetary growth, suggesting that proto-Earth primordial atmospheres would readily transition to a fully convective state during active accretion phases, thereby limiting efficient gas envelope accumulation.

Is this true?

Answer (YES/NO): NO